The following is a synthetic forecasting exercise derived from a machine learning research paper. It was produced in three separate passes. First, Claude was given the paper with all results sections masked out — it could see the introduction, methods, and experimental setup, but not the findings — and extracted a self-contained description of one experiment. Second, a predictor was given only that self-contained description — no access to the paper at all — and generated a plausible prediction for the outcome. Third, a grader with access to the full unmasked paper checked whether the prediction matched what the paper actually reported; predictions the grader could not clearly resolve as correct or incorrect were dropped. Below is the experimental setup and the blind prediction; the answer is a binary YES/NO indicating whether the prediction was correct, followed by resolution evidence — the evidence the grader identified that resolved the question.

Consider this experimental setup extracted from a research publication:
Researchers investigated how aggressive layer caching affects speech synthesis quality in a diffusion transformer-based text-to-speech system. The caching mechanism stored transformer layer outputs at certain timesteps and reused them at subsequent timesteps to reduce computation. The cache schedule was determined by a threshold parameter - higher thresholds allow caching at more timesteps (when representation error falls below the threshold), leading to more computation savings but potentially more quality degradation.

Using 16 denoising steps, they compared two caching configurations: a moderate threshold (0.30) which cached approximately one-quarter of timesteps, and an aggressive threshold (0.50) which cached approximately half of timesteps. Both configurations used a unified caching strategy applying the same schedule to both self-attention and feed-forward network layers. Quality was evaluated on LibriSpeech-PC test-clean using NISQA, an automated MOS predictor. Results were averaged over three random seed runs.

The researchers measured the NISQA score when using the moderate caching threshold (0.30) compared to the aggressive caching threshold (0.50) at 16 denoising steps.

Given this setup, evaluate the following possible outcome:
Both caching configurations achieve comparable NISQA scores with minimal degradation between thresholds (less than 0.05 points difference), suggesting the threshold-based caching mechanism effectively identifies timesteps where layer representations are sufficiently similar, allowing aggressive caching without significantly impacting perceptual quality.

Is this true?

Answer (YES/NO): NO